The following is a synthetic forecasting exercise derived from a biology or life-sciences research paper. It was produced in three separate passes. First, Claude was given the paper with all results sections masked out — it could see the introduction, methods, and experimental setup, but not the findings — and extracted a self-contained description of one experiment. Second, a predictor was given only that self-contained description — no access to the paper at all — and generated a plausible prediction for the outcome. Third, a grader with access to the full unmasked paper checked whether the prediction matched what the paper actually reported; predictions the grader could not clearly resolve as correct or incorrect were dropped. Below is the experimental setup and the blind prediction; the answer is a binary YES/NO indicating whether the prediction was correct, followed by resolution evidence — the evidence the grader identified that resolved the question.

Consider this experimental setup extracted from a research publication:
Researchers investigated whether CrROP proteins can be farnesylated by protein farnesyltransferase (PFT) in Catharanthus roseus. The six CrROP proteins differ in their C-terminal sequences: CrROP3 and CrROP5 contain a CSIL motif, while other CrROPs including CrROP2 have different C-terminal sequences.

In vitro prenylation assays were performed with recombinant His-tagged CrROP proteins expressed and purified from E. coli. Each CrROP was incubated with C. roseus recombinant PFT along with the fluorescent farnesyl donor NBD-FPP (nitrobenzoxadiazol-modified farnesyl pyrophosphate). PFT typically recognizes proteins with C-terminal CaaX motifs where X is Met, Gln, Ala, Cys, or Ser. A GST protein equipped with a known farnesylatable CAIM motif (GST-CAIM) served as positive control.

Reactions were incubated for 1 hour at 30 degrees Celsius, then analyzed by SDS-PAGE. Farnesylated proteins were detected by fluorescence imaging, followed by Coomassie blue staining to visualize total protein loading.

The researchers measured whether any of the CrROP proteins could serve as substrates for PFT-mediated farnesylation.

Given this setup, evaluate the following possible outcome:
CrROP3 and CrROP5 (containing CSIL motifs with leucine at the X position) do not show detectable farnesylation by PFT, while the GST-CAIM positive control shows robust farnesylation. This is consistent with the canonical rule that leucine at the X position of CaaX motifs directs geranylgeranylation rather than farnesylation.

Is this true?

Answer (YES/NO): YES